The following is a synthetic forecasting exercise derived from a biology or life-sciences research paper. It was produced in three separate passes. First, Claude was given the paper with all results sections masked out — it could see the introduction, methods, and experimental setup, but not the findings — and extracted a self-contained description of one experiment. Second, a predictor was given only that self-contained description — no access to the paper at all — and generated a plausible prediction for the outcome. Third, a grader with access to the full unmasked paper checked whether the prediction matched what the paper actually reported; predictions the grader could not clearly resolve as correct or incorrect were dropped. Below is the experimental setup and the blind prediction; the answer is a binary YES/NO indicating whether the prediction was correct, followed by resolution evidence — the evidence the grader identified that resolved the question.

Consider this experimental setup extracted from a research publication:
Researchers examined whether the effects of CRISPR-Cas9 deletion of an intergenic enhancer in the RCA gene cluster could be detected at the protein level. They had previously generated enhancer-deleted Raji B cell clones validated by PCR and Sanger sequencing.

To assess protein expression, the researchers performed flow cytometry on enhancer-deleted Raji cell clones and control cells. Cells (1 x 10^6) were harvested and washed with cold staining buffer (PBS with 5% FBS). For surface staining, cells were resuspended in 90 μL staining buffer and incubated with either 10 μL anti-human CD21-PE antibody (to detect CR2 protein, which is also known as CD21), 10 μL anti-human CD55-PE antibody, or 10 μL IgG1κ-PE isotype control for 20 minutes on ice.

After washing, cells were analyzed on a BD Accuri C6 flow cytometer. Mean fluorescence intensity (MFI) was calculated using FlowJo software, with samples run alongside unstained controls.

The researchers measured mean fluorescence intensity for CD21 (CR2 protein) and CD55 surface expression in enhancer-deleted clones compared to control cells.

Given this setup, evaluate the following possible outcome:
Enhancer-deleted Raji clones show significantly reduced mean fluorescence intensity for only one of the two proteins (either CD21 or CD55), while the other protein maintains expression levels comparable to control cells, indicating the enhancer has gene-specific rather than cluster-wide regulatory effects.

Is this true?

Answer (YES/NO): NO